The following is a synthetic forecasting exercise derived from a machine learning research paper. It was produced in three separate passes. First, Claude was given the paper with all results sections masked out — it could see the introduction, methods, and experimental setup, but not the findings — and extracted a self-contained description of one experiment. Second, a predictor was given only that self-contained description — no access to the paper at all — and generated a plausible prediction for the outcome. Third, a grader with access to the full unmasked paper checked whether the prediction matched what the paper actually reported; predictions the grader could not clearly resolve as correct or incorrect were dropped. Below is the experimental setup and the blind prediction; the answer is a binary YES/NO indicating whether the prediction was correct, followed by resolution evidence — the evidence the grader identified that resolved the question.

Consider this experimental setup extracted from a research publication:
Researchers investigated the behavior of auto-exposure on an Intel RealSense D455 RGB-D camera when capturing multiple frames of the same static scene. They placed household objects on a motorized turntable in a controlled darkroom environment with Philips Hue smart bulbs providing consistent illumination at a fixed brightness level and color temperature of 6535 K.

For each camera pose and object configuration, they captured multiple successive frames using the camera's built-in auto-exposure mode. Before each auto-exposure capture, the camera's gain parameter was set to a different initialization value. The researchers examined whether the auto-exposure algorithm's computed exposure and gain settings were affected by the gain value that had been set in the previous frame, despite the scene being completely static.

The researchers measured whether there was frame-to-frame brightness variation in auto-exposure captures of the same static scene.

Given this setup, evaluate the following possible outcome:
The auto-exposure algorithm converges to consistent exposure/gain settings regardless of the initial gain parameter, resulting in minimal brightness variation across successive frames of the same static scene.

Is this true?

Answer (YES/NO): NO